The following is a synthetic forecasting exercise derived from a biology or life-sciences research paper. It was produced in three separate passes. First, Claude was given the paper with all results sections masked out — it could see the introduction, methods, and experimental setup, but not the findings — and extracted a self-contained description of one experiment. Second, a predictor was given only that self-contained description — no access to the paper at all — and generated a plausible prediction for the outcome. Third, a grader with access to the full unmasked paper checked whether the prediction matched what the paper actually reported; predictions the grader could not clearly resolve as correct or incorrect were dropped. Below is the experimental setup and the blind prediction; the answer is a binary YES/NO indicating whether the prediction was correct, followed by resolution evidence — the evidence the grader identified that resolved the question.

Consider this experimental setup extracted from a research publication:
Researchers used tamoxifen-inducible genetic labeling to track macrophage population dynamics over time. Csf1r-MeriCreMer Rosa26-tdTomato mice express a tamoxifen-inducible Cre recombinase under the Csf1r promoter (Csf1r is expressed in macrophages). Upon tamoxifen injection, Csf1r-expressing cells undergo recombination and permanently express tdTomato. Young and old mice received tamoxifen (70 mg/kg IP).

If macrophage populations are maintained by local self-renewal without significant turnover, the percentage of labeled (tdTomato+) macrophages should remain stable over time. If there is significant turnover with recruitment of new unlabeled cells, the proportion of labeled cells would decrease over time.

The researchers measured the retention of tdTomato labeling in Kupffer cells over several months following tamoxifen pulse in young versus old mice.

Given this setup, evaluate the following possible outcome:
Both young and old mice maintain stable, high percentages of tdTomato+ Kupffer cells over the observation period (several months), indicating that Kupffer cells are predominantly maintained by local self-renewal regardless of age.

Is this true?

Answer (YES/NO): YES